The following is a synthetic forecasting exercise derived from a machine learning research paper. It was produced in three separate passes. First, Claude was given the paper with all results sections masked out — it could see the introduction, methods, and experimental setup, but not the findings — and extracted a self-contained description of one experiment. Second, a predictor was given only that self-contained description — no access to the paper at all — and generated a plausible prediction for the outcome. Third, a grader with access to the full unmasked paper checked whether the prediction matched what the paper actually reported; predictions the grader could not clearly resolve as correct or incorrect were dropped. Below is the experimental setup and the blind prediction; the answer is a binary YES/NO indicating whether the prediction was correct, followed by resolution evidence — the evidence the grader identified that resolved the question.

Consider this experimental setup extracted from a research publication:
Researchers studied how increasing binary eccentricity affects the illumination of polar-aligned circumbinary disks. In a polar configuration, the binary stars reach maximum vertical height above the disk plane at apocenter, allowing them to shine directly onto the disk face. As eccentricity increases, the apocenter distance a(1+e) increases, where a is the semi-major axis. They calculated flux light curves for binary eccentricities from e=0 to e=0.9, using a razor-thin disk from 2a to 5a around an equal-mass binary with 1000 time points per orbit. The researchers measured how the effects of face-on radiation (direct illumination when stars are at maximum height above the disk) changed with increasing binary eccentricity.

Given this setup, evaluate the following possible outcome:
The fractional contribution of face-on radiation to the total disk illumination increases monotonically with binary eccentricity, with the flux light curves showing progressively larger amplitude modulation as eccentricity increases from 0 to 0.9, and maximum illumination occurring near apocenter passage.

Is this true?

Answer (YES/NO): YES